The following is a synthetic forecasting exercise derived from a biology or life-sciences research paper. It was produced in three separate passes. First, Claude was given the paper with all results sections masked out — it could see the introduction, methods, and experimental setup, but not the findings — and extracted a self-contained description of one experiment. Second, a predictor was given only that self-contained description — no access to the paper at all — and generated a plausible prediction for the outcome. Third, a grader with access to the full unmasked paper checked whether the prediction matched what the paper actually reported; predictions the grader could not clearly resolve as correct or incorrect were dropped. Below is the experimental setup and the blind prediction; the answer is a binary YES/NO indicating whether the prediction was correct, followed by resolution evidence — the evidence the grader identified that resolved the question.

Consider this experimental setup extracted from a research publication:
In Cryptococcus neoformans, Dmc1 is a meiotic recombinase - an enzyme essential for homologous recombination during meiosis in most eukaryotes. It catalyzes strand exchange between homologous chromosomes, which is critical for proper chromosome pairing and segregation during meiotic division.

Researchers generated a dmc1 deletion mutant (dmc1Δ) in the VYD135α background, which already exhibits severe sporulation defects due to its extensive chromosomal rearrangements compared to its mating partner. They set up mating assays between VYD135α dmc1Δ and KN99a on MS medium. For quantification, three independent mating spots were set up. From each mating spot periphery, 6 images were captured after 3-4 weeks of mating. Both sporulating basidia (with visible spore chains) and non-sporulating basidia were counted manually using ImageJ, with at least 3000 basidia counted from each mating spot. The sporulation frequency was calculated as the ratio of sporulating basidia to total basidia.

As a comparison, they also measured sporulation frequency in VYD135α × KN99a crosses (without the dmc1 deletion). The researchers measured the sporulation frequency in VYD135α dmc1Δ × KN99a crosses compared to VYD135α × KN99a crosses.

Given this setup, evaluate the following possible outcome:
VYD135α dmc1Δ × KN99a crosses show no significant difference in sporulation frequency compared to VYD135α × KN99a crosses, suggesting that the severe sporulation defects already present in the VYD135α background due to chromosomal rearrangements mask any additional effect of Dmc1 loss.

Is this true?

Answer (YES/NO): NO